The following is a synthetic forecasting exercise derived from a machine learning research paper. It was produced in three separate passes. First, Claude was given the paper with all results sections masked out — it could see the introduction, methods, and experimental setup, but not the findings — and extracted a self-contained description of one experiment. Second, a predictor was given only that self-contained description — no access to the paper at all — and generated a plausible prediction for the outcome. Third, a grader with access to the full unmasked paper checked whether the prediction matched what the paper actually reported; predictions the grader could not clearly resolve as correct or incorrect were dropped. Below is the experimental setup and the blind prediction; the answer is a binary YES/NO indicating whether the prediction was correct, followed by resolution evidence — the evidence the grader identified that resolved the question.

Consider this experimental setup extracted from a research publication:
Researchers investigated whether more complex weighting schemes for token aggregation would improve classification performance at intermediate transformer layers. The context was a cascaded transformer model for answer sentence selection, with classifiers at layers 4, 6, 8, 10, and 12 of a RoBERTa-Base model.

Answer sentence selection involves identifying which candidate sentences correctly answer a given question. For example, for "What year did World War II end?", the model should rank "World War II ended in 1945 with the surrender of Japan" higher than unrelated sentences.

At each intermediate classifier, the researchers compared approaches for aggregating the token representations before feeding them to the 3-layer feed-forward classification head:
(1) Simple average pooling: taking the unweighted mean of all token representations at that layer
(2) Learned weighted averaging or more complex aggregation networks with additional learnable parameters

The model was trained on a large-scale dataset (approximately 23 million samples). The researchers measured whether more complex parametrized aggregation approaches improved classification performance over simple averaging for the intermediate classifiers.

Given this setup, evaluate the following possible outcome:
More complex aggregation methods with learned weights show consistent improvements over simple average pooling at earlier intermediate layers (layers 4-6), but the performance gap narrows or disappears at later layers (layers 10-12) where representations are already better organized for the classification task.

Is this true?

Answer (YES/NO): NO